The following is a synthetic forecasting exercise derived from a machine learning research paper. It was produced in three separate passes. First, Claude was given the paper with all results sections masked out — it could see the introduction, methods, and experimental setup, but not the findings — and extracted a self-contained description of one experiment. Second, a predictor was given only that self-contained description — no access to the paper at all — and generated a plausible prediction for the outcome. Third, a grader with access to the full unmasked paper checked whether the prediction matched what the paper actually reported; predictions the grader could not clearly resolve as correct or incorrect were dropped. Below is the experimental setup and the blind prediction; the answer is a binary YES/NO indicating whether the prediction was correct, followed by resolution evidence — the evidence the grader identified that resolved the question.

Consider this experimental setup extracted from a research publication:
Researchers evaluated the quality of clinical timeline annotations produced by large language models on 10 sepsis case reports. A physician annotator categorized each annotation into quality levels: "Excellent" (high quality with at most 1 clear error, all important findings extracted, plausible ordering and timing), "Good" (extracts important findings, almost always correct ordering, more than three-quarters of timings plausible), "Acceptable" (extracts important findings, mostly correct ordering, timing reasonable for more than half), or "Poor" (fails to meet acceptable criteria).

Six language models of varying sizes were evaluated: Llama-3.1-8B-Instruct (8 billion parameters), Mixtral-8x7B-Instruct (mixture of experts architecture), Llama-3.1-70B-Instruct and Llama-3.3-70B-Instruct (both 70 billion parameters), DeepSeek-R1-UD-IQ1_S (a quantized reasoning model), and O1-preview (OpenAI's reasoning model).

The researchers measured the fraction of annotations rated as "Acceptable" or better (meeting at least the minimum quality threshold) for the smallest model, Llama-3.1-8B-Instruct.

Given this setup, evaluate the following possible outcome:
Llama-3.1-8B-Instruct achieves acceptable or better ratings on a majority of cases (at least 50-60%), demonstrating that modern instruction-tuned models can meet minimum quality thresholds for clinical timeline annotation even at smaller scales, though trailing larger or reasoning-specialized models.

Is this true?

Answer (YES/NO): NO